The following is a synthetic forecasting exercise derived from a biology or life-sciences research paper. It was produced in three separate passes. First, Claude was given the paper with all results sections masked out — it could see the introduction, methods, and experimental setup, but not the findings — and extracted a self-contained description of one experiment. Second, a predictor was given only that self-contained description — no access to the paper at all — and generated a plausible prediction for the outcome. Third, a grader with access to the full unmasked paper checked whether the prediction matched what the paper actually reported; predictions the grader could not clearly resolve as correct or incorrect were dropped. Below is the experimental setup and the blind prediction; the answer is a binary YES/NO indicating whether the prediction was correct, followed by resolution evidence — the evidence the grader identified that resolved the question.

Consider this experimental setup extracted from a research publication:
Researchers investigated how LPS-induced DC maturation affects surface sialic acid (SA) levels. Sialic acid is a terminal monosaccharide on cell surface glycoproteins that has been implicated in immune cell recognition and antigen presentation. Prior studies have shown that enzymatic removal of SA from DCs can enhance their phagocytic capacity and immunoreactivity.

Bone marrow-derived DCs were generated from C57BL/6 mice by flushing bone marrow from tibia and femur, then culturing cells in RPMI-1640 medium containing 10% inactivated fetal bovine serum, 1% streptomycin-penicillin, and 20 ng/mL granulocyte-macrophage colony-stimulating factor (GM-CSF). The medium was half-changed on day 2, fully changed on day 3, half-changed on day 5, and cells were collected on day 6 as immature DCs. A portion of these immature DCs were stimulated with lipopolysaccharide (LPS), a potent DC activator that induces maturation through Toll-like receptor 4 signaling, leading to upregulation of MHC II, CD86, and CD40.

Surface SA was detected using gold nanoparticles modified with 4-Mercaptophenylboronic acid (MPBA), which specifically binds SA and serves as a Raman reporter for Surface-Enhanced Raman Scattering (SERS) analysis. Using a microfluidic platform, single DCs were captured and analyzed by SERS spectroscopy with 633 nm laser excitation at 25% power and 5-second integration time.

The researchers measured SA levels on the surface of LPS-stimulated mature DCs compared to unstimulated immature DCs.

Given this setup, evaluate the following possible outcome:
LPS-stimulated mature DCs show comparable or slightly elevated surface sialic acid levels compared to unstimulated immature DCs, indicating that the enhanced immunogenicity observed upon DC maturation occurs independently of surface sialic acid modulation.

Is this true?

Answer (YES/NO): NO